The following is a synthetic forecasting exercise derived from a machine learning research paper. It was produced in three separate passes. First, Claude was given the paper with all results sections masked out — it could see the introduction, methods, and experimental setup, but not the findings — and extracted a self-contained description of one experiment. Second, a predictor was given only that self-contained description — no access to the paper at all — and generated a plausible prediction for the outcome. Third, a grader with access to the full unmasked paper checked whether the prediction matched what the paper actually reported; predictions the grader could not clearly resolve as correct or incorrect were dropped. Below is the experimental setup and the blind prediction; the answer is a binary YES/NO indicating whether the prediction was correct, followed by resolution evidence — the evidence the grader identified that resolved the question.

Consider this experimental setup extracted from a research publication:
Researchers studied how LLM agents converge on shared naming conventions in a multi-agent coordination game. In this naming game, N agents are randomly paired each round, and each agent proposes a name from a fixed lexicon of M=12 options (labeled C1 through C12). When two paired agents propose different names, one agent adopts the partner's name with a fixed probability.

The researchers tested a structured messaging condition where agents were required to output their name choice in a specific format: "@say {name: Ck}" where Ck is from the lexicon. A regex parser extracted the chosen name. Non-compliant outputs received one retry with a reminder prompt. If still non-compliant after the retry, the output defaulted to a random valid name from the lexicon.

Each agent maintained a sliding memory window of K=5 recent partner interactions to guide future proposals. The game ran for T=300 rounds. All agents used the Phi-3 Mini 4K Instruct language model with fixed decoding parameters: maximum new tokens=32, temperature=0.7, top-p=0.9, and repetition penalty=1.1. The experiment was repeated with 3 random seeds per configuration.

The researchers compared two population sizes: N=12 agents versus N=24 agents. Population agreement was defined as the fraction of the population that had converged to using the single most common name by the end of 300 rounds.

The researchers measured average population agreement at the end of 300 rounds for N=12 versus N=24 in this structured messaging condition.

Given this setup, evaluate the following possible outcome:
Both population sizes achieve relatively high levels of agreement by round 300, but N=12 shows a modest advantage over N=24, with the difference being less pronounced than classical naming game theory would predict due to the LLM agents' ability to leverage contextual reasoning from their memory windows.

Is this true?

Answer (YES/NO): NO